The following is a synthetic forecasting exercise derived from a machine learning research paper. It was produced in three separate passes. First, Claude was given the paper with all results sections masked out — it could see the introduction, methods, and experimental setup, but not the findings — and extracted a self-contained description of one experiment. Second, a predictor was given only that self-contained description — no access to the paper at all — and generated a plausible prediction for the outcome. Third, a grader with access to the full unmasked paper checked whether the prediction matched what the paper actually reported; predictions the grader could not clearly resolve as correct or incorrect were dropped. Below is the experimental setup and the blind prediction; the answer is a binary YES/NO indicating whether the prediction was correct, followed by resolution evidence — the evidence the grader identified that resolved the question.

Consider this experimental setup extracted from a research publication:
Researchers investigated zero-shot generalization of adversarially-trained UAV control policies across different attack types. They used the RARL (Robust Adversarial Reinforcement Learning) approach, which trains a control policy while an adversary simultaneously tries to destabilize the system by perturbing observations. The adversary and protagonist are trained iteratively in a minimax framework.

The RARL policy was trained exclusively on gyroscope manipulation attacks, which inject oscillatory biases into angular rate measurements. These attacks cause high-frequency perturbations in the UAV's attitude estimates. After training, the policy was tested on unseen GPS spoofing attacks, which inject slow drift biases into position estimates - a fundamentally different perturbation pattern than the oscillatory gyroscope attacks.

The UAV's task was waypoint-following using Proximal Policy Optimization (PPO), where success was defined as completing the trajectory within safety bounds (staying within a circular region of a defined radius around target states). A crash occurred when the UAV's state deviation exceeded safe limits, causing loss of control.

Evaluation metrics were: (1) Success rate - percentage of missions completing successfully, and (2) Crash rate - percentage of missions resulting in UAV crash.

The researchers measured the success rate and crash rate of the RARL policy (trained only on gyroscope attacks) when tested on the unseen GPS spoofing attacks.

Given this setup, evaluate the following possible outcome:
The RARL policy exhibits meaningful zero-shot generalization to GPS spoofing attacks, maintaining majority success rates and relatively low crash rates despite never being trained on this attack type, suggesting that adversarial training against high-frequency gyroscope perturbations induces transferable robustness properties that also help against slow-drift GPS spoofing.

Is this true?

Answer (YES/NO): NO